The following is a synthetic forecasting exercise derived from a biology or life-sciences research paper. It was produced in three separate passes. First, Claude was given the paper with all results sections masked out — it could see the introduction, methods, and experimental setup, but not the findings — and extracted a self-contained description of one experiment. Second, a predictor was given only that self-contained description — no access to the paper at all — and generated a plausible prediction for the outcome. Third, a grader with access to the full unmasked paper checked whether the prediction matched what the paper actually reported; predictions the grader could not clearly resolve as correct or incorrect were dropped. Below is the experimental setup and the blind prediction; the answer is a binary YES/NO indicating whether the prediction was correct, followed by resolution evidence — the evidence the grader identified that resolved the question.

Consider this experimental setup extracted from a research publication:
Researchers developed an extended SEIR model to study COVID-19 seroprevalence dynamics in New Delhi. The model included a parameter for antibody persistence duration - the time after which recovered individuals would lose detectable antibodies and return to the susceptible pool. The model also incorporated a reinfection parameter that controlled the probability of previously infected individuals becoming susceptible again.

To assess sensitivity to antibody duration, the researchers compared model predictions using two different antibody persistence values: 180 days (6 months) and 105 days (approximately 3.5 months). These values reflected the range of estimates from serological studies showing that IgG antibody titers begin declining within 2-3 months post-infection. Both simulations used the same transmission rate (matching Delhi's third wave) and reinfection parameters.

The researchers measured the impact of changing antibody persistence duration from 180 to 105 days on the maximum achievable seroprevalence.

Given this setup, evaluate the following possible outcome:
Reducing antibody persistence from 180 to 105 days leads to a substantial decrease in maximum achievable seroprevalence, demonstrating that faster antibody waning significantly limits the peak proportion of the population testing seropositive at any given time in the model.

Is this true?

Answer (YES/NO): NO